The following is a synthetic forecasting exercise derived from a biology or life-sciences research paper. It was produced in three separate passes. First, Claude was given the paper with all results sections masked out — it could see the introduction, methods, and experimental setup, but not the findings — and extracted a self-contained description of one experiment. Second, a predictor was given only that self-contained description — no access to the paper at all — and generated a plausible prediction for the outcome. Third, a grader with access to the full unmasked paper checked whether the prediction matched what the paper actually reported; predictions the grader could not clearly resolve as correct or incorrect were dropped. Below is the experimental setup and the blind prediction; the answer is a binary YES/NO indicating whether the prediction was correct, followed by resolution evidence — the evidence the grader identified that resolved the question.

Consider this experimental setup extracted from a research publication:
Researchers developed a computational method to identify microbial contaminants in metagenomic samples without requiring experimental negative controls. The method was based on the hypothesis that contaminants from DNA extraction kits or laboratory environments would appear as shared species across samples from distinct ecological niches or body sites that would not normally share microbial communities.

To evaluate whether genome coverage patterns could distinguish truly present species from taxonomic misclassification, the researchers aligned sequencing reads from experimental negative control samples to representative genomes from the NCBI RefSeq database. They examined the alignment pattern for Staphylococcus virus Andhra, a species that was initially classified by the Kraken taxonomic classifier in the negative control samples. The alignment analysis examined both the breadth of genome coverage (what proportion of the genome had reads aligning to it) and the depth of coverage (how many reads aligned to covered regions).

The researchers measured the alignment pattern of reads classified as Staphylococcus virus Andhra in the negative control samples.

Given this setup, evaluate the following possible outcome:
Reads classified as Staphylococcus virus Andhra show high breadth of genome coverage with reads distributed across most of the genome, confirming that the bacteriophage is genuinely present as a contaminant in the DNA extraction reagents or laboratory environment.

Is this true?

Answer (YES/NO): NO